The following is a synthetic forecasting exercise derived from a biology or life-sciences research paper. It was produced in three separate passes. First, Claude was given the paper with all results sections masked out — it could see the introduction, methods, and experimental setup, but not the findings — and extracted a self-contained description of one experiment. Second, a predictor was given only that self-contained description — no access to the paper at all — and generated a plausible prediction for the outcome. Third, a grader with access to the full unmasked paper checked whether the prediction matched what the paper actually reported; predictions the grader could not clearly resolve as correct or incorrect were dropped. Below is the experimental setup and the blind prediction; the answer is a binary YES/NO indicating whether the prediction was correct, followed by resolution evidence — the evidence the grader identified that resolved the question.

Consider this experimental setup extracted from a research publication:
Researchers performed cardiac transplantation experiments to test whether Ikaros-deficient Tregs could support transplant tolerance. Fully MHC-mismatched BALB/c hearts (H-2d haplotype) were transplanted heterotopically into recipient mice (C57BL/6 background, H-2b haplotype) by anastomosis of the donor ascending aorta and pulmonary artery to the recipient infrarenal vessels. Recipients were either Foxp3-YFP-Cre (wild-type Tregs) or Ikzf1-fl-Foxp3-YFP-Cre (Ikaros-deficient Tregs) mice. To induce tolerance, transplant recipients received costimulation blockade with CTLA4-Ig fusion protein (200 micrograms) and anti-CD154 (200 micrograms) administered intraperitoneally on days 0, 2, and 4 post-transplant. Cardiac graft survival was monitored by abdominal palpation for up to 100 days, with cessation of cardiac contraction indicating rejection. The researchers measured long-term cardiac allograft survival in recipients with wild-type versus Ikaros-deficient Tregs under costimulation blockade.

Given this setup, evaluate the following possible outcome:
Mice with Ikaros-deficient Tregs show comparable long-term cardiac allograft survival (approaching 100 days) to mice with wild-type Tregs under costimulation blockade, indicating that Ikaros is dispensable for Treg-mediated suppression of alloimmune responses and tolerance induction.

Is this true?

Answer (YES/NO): NO